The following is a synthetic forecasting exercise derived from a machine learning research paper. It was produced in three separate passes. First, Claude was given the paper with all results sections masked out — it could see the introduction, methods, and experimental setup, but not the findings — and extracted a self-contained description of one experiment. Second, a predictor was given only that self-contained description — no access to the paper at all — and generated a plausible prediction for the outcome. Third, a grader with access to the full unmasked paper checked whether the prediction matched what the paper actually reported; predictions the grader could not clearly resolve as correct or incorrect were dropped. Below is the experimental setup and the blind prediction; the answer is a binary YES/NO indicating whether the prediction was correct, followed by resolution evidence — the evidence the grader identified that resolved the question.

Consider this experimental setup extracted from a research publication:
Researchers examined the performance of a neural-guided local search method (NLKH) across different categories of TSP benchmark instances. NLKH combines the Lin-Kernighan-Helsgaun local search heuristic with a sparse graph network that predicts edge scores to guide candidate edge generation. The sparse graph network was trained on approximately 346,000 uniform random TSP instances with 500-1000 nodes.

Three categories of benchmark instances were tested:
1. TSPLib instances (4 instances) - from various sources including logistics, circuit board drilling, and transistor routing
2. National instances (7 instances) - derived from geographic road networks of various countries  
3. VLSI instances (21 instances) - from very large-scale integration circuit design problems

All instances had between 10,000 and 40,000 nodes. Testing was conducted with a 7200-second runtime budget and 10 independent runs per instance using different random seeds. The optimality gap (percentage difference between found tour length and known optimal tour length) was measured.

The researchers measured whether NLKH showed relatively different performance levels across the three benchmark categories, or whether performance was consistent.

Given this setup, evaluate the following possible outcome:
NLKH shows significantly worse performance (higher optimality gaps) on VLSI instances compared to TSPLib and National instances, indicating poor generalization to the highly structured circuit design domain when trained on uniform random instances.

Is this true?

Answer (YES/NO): NO